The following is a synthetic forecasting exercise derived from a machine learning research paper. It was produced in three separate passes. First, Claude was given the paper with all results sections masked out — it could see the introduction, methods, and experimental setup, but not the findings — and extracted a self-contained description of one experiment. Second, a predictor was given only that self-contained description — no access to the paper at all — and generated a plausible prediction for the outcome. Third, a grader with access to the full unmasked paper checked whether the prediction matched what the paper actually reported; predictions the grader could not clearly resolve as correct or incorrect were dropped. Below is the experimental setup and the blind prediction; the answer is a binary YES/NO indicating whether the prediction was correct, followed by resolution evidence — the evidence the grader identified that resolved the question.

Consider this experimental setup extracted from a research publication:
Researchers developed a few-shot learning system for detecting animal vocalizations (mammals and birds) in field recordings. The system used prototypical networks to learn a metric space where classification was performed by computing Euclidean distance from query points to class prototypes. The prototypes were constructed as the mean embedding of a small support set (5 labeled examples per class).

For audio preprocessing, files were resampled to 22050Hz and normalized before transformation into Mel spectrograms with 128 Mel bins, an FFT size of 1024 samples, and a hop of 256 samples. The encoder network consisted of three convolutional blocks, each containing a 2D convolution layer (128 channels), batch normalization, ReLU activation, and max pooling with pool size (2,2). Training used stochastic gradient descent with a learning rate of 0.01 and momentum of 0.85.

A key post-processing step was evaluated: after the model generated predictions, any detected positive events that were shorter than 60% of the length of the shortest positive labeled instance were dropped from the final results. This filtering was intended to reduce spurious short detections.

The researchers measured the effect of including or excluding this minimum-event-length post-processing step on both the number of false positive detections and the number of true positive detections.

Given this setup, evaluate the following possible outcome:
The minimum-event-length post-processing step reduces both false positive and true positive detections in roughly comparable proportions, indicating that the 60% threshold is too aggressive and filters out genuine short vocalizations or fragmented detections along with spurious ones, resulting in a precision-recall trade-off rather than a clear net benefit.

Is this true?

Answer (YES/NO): NO